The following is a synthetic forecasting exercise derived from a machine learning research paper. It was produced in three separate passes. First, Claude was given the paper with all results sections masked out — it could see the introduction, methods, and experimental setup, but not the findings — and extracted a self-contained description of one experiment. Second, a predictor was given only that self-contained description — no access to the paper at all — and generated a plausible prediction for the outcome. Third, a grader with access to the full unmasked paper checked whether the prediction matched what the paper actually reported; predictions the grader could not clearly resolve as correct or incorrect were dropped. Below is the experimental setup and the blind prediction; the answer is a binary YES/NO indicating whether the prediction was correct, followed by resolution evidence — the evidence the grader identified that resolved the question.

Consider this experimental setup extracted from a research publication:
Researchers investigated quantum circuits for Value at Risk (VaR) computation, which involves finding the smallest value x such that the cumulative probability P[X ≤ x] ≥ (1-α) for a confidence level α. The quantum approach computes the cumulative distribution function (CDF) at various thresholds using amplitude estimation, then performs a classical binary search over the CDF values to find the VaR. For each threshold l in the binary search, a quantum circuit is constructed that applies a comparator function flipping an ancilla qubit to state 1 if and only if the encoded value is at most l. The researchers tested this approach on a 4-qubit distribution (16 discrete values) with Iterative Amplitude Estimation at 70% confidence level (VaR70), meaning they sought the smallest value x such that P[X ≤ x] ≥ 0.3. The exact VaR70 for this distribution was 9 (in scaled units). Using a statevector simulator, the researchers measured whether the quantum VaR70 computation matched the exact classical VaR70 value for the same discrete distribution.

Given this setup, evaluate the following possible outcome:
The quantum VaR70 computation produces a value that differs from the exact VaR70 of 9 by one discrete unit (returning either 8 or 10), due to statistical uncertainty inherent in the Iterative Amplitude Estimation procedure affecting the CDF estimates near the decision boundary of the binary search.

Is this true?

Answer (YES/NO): NO